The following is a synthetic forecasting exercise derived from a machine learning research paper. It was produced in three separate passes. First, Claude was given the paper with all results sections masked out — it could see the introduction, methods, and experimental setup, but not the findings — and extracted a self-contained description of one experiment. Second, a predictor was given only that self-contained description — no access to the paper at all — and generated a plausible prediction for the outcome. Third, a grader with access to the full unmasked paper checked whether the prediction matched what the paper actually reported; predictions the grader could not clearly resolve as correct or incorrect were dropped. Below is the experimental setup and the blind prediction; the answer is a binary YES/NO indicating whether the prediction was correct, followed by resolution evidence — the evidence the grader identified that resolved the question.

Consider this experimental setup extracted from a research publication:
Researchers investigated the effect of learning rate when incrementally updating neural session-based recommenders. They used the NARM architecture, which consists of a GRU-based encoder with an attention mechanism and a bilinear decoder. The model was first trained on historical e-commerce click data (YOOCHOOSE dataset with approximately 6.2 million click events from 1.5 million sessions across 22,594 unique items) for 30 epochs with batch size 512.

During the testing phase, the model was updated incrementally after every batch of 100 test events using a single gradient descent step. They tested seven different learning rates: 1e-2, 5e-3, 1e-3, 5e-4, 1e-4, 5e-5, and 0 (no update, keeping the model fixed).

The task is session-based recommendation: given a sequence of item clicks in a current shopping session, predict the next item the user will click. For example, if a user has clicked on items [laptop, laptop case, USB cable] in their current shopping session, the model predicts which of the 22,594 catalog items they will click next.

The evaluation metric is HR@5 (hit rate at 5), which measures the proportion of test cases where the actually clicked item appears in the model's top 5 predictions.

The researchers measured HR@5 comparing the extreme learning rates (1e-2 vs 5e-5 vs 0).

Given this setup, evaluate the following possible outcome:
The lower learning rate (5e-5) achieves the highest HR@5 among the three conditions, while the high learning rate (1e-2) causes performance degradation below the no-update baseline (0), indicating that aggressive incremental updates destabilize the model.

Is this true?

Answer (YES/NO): YES